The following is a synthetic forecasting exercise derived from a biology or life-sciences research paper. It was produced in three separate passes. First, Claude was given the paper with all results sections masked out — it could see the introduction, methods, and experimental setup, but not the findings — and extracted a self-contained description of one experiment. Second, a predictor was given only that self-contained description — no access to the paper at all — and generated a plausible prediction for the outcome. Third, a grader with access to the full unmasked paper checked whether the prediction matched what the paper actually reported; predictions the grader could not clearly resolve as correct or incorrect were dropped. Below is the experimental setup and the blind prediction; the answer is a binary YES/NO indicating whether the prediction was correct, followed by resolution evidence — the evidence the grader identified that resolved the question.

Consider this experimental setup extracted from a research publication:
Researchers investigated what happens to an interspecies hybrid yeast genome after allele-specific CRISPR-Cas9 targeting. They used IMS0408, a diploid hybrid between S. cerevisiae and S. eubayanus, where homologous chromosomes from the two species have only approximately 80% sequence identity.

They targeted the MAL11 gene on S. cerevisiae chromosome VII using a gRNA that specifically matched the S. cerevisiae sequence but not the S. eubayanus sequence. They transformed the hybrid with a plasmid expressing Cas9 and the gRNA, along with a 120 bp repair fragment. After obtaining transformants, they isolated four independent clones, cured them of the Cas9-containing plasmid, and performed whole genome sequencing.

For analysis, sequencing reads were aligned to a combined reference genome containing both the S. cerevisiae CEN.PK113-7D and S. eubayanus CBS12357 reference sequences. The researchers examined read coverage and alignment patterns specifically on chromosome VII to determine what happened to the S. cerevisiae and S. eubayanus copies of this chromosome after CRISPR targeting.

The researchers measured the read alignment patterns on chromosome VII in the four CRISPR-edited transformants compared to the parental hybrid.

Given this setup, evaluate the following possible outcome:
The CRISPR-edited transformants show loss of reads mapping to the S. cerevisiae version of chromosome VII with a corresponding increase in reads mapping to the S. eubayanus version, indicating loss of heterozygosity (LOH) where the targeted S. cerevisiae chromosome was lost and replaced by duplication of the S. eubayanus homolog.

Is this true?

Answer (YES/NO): YES